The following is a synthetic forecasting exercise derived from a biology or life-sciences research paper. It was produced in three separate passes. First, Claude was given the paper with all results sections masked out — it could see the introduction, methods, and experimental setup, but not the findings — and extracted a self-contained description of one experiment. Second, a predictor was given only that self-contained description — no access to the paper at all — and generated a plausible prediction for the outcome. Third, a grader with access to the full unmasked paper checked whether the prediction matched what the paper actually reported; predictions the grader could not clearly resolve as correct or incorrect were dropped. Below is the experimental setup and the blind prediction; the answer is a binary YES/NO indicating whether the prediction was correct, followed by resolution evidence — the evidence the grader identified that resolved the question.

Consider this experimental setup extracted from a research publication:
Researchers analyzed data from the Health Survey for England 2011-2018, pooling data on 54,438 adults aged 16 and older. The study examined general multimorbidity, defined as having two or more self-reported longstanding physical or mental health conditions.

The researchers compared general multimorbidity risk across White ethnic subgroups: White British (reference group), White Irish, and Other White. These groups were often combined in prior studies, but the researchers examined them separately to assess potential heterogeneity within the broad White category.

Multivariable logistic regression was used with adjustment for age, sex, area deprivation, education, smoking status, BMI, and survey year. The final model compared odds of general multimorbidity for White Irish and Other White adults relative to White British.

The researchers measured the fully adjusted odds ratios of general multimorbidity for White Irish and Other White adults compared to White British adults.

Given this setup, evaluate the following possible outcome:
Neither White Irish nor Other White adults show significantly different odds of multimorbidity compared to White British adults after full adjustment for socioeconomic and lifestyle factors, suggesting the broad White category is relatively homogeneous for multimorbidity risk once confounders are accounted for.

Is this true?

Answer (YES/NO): NO